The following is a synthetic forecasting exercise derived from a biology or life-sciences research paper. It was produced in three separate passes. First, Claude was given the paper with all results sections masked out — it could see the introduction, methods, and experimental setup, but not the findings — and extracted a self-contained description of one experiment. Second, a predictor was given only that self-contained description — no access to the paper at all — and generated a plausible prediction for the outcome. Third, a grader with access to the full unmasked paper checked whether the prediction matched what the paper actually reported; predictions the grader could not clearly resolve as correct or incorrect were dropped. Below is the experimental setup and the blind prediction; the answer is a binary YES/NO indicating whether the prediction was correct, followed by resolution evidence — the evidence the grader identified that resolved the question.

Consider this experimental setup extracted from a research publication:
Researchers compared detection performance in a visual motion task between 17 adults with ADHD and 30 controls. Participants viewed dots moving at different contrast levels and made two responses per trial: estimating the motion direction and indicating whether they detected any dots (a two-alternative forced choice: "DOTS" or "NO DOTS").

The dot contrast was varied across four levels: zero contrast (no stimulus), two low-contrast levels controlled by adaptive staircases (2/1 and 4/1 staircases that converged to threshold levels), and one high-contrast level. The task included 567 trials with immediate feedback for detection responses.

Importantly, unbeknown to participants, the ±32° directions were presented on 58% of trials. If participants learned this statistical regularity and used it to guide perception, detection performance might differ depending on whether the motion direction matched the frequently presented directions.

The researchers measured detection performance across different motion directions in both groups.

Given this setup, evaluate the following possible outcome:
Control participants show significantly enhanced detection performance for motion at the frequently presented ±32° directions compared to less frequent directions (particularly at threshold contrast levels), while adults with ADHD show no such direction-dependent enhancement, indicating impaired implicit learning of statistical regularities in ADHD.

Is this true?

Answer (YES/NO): NO